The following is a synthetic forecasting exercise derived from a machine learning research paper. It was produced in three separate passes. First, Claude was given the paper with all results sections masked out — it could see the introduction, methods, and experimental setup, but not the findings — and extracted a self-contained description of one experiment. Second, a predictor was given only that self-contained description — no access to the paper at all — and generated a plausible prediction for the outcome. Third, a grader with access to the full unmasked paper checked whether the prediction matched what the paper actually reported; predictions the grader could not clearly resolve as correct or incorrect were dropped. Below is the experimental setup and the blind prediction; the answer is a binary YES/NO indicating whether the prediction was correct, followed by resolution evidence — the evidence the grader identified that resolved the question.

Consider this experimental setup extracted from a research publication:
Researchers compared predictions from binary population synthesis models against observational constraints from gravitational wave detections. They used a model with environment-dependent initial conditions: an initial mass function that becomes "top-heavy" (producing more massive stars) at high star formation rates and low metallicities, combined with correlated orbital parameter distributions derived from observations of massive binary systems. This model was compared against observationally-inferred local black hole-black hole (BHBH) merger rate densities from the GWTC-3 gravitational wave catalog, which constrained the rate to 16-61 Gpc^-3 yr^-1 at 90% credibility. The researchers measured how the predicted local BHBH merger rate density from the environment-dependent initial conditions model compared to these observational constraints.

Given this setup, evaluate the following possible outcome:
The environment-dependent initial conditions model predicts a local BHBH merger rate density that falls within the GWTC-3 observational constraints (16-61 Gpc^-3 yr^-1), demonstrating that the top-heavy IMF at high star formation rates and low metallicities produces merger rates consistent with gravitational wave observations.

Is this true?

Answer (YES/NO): NO